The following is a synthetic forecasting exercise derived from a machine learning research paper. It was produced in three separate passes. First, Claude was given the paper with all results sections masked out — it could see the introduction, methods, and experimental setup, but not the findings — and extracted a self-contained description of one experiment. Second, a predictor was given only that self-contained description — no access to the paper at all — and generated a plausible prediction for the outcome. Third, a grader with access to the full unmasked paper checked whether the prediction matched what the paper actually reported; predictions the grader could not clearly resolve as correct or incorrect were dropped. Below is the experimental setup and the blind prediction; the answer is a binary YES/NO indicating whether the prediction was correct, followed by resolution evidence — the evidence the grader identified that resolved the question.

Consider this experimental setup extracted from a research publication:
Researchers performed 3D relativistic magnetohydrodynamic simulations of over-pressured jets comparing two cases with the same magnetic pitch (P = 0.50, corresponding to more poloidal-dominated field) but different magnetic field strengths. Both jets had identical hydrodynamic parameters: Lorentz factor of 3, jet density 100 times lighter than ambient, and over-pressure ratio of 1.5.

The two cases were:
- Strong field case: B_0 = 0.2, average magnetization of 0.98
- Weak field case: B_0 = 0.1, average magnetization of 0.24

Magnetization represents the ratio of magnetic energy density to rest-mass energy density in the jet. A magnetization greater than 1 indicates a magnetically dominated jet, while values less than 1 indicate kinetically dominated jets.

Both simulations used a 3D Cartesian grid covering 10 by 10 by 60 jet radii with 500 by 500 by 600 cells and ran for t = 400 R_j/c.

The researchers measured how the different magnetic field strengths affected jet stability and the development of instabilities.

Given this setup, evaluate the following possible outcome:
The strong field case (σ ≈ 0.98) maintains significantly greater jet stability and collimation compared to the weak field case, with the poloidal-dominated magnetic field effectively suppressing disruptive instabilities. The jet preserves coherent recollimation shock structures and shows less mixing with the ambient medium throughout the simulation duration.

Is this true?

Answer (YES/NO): NO